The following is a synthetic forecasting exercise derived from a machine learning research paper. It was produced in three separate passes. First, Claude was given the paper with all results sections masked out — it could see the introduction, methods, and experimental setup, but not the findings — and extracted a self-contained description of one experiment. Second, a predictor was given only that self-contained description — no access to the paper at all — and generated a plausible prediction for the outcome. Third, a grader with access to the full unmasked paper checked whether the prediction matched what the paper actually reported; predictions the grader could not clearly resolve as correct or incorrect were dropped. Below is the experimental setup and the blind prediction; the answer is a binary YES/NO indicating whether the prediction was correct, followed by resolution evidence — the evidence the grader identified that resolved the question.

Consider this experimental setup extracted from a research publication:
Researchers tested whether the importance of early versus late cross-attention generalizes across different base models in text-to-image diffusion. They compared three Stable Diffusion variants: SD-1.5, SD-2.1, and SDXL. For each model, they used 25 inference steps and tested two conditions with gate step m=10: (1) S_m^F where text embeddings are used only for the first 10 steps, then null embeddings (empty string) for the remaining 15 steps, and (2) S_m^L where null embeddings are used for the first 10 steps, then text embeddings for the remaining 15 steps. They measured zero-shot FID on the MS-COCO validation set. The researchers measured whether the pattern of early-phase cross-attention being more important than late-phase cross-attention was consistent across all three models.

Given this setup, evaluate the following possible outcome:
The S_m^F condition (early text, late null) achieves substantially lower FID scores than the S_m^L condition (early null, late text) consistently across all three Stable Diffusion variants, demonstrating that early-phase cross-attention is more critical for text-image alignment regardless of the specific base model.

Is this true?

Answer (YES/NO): YES